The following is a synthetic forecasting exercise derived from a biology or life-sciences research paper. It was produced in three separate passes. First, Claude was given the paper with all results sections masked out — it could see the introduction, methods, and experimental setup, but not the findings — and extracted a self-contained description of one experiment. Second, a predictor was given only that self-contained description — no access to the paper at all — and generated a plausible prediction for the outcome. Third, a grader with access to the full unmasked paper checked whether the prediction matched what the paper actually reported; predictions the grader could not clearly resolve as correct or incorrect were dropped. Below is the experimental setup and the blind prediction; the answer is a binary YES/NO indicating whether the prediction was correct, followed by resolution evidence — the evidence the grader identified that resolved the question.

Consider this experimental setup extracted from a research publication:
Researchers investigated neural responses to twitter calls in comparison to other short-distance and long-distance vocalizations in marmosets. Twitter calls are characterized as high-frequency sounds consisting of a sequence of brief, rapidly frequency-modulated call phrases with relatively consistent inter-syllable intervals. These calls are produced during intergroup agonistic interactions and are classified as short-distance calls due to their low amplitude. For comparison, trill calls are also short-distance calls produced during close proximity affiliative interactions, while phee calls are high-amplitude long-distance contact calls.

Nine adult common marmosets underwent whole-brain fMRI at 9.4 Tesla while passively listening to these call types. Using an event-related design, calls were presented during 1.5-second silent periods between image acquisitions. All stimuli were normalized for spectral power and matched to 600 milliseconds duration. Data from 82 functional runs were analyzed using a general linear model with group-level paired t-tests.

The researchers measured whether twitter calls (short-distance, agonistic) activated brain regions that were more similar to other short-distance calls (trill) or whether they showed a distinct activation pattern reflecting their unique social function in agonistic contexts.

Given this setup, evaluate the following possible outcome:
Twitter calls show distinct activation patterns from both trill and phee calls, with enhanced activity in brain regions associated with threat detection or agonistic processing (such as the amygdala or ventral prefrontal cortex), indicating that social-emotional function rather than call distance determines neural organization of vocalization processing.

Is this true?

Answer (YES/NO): NO